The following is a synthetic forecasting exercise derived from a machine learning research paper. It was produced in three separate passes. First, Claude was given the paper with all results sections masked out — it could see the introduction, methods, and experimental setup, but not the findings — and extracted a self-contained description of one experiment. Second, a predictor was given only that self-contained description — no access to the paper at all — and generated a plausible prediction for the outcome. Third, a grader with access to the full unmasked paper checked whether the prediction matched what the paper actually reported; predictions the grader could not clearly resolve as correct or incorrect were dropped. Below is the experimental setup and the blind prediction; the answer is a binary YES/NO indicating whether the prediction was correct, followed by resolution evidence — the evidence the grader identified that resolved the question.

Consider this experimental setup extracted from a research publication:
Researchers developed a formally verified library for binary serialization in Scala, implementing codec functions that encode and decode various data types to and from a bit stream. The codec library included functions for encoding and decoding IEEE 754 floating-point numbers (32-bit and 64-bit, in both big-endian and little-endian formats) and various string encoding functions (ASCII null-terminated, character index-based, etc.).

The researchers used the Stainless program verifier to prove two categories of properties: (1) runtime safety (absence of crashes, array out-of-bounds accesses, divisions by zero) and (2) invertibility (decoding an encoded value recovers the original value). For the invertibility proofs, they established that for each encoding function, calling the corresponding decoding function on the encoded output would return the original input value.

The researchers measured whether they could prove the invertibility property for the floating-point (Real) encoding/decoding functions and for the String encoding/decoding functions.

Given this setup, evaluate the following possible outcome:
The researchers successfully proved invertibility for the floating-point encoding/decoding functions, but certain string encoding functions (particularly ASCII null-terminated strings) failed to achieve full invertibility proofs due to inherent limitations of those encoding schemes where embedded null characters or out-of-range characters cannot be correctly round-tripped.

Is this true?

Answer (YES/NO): NO